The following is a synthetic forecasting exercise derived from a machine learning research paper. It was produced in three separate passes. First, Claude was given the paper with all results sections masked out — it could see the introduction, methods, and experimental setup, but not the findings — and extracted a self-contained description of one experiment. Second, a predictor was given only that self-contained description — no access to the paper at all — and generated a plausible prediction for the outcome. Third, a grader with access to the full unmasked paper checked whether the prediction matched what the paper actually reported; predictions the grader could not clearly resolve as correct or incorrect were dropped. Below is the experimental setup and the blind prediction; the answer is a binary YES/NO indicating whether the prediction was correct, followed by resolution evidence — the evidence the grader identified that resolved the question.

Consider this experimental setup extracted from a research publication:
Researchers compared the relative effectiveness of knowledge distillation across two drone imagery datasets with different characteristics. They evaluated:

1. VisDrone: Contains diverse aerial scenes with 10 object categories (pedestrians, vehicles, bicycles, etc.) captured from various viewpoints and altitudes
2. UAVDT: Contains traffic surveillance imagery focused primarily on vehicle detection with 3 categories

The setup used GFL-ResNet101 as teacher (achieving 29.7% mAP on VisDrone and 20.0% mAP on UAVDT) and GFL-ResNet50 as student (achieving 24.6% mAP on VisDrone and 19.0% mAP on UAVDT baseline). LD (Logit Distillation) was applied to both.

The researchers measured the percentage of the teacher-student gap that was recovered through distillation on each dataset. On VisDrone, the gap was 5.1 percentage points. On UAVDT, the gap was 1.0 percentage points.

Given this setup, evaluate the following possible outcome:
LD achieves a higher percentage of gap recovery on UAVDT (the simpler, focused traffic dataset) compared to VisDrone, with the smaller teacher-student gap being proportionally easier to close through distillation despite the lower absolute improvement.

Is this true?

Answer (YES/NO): YES